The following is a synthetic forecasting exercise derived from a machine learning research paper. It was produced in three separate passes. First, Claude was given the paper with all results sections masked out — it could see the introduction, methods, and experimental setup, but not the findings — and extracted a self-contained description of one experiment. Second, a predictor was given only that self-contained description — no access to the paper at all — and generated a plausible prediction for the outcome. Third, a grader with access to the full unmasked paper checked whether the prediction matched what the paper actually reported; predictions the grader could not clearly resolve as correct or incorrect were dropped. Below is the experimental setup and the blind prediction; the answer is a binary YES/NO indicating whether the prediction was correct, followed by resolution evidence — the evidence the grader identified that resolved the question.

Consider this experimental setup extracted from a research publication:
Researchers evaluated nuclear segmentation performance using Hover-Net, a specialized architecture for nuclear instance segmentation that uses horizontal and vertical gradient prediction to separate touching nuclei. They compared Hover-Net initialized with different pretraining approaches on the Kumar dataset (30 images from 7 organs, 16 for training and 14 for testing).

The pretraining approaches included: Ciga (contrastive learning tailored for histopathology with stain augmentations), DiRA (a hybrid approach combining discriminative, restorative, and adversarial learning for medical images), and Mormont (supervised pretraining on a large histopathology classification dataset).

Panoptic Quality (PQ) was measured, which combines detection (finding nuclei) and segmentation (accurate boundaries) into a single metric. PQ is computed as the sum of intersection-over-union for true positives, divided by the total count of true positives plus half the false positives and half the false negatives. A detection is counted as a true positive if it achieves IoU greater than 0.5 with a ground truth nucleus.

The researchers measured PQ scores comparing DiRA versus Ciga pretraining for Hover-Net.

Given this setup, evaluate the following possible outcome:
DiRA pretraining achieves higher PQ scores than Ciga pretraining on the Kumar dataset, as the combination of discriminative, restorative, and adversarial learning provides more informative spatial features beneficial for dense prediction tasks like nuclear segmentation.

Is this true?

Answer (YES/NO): NO